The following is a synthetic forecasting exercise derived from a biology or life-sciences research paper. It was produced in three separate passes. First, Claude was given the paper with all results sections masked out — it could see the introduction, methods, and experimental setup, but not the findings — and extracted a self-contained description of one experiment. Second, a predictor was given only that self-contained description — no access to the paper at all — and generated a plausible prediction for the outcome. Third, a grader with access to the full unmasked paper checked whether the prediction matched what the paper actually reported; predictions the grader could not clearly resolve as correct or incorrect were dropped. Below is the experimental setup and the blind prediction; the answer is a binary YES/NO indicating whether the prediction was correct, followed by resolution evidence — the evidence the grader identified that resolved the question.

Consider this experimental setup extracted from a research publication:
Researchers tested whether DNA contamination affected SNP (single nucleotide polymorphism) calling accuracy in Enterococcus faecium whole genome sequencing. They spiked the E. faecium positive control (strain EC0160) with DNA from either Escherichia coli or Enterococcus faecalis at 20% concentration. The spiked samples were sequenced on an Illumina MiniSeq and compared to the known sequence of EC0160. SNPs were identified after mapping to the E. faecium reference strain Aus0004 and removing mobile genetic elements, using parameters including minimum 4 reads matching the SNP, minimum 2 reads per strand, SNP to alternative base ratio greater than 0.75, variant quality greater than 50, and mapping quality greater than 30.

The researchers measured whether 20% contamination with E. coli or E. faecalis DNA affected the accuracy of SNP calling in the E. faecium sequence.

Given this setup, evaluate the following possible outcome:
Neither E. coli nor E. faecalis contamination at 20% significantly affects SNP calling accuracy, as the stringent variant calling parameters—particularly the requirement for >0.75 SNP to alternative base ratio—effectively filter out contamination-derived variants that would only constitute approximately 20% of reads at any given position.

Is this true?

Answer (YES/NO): YES